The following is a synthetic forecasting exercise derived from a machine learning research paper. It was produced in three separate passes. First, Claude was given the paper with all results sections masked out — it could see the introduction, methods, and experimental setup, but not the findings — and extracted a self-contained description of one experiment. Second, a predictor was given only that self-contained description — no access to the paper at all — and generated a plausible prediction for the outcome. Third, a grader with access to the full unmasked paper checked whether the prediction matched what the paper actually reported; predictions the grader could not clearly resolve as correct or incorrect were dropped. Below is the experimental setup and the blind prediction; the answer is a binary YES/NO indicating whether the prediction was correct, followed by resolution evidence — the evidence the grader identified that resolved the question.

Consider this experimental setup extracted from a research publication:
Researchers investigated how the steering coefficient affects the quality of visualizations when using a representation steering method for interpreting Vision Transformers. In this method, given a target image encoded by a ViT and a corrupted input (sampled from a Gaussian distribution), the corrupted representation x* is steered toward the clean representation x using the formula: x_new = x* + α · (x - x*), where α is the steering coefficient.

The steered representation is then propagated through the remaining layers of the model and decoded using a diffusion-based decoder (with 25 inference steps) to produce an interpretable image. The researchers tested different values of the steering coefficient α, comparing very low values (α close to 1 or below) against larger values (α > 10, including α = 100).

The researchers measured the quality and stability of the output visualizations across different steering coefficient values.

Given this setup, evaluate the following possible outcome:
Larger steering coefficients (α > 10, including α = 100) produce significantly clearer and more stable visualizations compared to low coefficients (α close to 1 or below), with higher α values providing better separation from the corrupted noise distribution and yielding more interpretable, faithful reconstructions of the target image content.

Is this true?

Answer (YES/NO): YES